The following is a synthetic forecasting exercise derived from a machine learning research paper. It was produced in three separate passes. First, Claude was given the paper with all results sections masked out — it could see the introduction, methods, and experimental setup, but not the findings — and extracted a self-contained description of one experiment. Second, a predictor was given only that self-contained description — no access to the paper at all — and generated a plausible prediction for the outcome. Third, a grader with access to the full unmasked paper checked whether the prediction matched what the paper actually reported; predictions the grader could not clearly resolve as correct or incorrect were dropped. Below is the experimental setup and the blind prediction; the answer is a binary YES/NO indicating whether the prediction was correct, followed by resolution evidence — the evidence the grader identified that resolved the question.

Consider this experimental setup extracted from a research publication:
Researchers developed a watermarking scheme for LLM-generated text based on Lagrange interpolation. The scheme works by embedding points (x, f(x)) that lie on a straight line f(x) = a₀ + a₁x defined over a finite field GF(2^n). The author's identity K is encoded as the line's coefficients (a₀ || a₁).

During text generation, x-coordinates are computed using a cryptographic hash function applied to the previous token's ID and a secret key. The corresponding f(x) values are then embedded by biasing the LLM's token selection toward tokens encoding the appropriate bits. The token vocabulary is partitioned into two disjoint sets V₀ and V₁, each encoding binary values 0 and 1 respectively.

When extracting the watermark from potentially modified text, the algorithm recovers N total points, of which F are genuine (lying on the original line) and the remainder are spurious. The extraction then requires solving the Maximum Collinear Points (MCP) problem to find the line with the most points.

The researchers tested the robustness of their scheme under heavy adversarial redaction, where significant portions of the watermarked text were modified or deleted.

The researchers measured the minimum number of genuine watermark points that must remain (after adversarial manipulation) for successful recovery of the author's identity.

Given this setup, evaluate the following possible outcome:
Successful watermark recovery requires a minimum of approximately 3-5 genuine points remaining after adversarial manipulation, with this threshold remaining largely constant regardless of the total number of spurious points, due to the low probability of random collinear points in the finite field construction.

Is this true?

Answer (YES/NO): NO